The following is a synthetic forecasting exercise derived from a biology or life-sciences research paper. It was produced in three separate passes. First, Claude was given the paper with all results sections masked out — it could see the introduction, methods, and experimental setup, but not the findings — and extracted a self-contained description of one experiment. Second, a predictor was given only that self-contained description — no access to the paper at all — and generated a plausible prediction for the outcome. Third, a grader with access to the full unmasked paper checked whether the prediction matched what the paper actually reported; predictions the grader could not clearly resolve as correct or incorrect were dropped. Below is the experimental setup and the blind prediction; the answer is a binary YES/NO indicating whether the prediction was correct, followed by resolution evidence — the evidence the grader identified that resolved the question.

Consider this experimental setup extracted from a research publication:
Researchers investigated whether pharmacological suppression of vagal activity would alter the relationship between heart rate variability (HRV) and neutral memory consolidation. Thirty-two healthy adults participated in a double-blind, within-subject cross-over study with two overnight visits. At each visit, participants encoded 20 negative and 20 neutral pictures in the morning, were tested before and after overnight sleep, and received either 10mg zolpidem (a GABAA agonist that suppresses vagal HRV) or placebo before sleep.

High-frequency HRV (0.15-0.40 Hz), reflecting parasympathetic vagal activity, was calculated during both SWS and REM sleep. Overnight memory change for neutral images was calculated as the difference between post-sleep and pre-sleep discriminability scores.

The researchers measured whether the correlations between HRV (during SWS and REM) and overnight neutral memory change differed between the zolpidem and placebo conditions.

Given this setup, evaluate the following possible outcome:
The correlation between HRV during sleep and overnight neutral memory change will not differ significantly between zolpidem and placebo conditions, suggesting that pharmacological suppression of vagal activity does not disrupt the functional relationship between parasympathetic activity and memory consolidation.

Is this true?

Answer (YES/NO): NO